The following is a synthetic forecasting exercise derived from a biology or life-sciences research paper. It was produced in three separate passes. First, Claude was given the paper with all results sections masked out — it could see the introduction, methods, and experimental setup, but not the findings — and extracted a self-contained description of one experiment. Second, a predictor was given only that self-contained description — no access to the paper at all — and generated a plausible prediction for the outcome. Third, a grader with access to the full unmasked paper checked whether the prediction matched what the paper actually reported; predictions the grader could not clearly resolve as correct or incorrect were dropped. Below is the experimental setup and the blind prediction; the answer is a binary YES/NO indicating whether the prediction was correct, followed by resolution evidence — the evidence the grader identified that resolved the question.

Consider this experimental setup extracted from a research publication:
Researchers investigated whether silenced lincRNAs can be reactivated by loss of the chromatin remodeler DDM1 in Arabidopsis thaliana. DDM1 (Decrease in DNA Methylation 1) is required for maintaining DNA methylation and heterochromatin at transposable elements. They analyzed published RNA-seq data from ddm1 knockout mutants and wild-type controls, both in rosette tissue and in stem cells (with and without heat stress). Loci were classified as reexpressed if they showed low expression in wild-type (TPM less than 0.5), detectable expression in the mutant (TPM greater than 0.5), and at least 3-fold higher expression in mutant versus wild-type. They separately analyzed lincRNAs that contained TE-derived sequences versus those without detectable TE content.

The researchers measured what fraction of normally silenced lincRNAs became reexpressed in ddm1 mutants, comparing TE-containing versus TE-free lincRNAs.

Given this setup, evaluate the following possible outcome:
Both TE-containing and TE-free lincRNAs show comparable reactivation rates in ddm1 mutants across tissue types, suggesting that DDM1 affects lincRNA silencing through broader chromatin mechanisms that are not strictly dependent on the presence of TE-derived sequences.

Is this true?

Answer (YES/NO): NO